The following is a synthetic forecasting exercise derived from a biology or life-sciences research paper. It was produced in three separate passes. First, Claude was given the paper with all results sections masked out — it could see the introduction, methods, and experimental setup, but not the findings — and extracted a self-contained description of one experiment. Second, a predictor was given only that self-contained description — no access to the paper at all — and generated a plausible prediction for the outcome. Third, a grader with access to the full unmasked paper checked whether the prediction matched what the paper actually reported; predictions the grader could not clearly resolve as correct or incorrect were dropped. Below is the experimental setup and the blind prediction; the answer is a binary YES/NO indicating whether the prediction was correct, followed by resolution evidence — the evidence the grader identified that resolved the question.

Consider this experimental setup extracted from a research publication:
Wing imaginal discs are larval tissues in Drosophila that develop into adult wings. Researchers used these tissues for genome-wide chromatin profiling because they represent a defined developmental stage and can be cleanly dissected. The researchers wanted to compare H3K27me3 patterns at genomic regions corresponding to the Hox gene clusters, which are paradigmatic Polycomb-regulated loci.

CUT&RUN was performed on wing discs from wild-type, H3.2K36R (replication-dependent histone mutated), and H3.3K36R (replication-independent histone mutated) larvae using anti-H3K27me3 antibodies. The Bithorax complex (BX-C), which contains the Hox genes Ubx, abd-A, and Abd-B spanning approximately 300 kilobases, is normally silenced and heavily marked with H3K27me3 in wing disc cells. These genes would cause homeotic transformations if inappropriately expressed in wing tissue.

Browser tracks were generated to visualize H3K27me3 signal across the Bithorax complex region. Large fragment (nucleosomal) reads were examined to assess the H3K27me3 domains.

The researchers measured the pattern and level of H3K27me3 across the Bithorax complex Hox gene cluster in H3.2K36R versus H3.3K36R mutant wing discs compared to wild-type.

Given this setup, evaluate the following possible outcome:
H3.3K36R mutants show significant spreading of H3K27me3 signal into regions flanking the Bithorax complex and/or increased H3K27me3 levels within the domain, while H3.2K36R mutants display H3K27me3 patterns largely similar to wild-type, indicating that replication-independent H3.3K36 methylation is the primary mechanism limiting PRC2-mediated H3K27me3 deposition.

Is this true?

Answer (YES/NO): NO